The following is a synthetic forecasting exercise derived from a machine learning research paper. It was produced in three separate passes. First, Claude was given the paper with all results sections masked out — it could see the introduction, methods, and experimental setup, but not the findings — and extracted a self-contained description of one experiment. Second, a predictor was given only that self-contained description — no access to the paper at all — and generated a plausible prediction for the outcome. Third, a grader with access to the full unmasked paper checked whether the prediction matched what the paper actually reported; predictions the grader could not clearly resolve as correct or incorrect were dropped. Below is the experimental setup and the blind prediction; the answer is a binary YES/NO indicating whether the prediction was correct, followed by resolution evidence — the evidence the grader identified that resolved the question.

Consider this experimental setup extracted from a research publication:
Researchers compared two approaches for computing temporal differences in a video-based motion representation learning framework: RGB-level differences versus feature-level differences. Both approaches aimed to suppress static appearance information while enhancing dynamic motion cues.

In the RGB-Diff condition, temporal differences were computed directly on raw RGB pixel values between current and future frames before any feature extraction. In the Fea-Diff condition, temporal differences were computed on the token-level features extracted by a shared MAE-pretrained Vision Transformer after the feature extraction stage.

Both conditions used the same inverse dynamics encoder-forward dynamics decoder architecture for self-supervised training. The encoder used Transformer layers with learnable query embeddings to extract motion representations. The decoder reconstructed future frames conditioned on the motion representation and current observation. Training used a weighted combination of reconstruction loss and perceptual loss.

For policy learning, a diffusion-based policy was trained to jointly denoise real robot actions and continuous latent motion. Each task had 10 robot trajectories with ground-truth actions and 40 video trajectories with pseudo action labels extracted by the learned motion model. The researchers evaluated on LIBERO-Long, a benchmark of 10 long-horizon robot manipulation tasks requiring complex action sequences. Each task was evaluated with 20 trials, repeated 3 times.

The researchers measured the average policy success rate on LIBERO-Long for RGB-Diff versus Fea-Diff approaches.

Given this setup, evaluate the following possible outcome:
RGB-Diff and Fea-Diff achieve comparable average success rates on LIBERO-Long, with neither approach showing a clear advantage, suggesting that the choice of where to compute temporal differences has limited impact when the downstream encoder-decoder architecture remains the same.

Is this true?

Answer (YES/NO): NO